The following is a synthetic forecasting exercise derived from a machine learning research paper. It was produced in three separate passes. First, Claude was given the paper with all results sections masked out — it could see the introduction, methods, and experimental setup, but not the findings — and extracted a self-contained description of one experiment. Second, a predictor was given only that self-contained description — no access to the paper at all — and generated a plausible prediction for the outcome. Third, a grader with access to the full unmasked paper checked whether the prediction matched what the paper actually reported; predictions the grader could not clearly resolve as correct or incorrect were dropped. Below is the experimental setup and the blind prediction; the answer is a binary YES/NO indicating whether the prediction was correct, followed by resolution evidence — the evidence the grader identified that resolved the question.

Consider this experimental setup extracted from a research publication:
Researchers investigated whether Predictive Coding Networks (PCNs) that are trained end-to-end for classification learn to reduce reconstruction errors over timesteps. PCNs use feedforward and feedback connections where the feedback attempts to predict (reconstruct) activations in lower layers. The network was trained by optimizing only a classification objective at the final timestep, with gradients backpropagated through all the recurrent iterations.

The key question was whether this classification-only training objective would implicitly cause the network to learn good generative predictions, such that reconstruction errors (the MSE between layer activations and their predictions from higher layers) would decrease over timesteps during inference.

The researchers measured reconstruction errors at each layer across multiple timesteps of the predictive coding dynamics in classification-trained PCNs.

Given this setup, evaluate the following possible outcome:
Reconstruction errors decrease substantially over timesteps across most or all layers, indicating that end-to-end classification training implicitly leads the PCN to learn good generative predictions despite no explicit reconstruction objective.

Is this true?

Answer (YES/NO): NO